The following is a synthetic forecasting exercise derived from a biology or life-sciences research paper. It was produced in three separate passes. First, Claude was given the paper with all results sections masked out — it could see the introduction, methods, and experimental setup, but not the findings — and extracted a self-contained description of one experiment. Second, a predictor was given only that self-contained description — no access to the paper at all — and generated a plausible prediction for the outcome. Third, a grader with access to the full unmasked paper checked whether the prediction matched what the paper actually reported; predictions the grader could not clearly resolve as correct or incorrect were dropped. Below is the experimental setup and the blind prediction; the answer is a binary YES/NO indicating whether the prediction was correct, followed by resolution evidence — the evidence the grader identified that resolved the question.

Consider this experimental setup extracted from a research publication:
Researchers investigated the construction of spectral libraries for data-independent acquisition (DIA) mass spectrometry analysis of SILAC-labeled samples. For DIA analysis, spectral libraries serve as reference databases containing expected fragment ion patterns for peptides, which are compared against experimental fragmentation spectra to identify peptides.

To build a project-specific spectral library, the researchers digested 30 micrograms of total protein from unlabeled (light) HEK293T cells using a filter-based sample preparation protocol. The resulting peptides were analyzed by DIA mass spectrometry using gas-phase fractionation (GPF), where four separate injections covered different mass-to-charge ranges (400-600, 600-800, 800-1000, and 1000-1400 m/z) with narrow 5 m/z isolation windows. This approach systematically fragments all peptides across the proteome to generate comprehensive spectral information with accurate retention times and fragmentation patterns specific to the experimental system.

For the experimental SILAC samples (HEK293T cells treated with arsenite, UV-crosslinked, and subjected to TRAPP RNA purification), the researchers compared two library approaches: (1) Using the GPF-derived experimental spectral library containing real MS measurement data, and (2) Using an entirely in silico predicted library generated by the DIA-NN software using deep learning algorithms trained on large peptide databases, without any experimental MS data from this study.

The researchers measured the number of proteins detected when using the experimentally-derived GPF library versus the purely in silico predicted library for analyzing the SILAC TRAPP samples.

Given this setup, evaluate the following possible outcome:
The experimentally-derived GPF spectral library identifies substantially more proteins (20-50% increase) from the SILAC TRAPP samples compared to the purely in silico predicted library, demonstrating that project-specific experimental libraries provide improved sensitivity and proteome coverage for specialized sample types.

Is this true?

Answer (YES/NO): NO